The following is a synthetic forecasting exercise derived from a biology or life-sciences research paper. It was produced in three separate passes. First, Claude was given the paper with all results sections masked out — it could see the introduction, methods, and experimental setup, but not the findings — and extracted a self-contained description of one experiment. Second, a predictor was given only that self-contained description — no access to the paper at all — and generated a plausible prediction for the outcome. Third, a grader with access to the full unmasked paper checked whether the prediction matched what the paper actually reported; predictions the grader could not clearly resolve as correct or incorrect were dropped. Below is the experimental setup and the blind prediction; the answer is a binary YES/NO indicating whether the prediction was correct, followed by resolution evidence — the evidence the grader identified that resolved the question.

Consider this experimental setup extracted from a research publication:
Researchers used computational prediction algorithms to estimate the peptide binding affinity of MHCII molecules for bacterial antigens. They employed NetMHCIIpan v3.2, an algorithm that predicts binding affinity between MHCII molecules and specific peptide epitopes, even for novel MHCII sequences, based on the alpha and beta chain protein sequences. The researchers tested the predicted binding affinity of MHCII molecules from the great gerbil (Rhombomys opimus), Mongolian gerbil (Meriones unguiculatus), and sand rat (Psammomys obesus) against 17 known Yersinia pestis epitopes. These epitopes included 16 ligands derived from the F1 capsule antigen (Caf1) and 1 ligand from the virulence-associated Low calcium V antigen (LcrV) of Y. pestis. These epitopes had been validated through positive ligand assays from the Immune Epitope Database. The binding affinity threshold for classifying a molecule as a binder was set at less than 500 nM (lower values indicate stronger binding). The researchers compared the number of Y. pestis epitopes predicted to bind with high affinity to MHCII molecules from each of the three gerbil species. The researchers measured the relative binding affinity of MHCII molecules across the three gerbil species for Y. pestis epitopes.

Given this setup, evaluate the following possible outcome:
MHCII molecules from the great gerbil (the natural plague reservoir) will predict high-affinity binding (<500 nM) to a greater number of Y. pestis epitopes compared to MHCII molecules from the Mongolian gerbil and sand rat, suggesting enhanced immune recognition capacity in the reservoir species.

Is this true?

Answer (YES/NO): NO